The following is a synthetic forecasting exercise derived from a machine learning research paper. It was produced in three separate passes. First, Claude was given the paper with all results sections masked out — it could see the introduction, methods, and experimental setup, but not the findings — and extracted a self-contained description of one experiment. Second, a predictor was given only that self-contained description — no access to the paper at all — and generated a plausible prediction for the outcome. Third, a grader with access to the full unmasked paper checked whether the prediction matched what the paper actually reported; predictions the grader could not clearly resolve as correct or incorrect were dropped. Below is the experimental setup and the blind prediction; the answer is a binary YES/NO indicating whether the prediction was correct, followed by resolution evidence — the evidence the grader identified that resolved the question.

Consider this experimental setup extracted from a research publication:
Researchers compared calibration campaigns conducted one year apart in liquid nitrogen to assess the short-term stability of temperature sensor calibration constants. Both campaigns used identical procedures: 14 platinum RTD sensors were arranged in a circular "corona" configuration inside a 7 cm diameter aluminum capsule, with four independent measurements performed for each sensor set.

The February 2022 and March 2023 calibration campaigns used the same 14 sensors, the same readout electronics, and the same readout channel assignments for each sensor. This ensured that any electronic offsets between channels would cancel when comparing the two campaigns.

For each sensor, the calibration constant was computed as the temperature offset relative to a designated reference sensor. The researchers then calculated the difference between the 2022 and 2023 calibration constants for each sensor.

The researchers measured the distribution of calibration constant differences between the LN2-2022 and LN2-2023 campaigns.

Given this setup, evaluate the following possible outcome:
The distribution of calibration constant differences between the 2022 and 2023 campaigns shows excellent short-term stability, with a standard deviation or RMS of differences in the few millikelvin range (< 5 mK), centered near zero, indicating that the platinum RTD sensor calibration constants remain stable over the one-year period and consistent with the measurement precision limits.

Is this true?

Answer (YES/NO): YES